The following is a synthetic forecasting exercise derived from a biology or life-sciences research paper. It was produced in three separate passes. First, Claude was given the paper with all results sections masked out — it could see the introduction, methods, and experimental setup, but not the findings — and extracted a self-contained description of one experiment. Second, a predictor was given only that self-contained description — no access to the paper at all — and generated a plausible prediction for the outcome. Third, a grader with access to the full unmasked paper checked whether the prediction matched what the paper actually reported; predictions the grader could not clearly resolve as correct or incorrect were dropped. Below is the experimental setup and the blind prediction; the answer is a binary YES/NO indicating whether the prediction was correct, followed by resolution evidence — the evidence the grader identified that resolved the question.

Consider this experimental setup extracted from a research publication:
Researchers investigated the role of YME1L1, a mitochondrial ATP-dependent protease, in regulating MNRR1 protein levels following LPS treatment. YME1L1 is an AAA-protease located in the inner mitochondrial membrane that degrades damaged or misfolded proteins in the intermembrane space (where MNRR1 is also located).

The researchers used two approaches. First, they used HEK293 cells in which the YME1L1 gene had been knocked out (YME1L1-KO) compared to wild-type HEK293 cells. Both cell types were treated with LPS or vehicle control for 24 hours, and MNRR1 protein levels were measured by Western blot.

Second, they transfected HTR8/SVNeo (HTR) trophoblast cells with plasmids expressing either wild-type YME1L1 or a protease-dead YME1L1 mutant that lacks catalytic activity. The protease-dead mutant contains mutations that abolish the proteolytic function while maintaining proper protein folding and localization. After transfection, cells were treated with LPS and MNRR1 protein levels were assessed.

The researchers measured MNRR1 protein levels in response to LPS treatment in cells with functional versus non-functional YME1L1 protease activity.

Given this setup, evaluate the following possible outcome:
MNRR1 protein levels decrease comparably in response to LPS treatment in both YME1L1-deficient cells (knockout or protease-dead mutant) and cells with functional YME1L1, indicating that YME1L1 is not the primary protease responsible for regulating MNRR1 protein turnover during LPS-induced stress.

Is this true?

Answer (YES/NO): NO